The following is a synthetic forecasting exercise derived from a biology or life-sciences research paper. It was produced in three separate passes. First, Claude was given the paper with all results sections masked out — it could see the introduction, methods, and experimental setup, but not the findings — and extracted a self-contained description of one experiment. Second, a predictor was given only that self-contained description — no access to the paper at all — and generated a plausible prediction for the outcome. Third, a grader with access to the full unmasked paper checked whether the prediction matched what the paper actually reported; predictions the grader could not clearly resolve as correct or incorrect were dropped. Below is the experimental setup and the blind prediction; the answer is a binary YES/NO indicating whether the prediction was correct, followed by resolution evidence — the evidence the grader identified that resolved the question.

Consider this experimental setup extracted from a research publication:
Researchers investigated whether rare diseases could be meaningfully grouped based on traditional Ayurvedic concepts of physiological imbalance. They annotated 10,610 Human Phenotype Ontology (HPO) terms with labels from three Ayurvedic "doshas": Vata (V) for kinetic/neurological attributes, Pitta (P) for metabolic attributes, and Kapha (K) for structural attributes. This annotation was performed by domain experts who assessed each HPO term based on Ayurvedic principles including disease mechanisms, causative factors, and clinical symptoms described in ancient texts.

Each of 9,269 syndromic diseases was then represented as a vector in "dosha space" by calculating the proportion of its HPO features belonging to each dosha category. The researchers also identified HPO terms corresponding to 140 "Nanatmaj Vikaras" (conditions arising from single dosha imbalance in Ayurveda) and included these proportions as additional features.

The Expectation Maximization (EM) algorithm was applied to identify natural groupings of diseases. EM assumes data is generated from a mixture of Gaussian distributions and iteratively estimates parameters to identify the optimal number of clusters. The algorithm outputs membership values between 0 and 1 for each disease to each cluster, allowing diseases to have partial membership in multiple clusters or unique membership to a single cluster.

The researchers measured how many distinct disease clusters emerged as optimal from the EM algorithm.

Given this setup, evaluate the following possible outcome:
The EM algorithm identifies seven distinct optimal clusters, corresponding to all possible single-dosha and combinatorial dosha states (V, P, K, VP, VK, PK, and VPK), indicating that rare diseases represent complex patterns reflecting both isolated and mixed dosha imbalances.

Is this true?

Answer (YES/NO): NO